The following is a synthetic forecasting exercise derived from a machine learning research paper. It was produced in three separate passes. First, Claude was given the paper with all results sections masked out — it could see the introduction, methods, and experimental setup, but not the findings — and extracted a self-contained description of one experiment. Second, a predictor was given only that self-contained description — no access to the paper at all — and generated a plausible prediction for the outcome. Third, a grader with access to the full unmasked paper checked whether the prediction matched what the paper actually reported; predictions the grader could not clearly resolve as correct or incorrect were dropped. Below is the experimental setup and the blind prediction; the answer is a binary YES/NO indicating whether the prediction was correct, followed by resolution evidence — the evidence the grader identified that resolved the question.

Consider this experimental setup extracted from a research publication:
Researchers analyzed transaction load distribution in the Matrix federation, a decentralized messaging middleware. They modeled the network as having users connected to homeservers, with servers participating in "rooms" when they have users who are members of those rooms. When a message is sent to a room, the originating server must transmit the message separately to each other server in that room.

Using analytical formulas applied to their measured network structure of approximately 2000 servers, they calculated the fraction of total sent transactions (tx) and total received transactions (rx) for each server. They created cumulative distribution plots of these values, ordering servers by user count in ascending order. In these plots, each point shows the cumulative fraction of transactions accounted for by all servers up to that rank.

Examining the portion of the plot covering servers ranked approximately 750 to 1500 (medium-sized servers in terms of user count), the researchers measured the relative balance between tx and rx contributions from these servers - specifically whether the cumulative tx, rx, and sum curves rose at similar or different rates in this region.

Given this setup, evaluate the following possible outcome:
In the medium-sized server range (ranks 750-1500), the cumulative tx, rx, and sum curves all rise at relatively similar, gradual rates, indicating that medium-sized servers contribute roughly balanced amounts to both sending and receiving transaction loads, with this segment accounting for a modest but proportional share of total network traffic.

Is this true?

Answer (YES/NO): YES